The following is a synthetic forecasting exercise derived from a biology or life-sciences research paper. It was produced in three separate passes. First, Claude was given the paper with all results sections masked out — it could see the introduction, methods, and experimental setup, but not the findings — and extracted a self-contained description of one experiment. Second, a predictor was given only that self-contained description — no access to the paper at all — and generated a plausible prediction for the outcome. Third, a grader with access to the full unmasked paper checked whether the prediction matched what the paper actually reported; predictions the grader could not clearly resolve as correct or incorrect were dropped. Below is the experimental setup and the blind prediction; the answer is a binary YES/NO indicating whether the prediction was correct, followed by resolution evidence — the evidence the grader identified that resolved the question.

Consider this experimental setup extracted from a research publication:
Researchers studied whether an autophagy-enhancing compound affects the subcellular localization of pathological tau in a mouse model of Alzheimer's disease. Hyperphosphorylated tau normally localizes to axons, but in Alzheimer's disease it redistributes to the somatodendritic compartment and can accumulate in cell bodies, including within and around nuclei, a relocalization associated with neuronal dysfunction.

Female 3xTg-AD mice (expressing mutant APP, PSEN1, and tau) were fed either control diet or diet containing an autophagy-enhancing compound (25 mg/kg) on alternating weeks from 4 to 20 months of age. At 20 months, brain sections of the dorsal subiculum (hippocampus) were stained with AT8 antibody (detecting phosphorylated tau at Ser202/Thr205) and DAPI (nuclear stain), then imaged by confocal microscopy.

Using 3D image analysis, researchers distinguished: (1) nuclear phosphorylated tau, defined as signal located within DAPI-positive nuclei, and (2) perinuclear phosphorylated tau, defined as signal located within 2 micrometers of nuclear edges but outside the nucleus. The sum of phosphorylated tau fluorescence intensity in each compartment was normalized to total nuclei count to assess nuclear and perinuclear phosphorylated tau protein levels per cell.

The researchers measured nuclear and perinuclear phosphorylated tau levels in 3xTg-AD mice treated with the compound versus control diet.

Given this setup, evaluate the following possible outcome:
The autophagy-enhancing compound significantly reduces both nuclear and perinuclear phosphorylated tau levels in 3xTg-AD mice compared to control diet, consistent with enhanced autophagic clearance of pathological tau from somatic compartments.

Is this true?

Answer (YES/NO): YES